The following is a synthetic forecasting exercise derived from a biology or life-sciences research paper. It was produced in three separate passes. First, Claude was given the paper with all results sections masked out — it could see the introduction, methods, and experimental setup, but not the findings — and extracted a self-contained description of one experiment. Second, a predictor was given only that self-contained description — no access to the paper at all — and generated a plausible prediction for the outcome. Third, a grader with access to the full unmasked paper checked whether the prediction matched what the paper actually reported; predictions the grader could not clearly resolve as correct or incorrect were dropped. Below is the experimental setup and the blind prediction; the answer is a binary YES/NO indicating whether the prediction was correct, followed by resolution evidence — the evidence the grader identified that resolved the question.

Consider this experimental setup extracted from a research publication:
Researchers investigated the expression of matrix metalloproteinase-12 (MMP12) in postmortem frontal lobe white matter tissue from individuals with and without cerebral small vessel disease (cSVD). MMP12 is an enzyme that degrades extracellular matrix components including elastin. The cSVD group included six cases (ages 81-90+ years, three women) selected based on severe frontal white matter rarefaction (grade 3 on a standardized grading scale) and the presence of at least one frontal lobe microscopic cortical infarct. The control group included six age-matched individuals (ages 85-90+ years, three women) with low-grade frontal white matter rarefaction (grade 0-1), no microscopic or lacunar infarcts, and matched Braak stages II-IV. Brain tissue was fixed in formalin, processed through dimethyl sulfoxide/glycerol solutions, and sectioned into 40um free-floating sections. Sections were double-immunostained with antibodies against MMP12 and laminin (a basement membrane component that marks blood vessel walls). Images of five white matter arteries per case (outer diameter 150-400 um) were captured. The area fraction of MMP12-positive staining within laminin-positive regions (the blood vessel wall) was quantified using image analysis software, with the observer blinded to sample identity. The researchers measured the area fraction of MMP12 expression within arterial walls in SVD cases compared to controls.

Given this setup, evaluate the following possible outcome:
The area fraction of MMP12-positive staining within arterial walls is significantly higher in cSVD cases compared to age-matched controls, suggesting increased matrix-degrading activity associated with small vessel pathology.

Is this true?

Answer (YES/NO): YES